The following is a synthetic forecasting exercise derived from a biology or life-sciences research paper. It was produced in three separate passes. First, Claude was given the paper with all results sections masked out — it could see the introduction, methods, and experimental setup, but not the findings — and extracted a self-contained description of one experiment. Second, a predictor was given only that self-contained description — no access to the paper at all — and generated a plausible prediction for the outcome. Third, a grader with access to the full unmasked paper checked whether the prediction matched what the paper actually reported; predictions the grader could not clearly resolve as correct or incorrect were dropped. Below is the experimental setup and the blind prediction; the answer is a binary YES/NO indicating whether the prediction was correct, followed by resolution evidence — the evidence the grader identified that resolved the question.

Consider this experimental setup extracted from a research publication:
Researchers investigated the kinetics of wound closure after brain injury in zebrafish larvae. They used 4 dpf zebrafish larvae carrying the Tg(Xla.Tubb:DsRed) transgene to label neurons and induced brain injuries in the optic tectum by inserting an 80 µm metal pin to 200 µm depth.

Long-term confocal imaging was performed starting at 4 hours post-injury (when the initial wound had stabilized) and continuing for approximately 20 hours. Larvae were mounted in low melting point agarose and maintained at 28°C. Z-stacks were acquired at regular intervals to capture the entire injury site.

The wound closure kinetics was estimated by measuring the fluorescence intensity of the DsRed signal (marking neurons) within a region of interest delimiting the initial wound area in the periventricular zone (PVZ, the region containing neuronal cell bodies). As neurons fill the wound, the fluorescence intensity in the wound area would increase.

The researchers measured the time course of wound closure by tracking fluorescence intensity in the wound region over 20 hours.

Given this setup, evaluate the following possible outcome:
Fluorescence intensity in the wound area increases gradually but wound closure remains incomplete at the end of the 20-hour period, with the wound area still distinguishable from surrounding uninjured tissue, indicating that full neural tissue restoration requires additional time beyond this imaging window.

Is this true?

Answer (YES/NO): NO